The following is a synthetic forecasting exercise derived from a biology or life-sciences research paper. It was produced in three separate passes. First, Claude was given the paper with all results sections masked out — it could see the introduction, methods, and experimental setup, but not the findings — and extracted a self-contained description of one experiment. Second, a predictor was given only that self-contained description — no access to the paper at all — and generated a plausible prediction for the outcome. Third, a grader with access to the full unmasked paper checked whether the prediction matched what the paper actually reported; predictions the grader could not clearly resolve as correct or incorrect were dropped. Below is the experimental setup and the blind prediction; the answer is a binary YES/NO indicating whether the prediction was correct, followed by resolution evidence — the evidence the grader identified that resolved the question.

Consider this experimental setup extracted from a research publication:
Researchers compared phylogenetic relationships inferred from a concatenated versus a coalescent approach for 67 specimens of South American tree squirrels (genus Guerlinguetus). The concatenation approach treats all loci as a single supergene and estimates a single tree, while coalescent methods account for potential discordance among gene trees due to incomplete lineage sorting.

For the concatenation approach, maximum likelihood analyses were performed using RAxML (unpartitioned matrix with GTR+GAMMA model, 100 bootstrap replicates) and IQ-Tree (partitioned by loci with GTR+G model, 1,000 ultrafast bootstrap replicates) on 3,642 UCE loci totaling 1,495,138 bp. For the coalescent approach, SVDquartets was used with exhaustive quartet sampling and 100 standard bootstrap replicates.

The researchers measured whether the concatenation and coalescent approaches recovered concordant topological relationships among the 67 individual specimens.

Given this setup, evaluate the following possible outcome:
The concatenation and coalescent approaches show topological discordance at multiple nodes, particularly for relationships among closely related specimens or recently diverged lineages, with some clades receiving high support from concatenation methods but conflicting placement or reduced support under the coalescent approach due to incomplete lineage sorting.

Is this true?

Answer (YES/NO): NO